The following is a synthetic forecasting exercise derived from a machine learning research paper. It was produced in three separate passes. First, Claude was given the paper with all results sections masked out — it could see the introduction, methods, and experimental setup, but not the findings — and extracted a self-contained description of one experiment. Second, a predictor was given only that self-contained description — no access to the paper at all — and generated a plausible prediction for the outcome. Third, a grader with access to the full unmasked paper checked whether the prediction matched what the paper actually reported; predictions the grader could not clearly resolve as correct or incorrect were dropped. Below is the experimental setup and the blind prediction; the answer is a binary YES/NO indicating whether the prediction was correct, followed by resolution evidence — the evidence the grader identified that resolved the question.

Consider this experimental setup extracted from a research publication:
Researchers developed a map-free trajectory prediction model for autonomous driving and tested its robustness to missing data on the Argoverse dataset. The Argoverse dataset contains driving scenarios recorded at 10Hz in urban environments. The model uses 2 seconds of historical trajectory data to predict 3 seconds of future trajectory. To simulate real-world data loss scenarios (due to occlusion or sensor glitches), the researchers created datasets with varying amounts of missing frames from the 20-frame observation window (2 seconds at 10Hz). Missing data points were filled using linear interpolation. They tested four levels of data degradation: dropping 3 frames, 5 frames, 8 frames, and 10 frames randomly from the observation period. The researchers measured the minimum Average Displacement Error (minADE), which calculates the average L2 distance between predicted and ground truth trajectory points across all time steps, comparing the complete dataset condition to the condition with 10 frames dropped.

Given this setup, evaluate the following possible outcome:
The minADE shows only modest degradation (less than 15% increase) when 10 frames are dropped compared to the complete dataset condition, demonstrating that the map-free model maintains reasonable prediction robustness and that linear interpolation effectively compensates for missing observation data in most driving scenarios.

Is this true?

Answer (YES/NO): NO